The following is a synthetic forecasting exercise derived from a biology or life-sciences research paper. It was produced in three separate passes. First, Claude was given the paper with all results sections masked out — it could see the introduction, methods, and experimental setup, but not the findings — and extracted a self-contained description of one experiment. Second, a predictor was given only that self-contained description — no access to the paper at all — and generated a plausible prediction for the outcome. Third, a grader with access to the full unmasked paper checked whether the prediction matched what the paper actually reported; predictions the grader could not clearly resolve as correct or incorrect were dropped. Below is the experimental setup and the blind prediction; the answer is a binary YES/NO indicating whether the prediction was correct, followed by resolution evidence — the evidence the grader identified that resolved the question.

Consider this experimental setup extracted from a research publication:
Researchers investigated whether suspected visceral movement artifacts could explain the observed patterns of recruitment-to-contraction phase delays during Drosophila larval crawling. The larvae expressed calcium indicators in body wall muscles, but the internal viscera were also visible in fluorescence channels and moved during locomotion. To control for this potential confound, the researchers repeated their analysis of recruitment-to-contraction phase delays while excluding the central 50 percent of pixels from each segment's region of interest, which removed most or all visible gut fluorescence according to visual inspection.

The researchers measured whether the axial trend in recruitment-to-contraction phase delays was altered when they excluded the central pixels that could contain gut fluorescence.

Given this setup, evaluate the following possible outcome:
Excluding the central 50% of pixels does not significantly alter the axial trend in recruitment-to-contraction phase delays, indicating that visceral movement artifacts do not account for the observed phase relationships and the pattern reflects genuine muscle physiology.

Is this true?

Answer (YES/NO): YES